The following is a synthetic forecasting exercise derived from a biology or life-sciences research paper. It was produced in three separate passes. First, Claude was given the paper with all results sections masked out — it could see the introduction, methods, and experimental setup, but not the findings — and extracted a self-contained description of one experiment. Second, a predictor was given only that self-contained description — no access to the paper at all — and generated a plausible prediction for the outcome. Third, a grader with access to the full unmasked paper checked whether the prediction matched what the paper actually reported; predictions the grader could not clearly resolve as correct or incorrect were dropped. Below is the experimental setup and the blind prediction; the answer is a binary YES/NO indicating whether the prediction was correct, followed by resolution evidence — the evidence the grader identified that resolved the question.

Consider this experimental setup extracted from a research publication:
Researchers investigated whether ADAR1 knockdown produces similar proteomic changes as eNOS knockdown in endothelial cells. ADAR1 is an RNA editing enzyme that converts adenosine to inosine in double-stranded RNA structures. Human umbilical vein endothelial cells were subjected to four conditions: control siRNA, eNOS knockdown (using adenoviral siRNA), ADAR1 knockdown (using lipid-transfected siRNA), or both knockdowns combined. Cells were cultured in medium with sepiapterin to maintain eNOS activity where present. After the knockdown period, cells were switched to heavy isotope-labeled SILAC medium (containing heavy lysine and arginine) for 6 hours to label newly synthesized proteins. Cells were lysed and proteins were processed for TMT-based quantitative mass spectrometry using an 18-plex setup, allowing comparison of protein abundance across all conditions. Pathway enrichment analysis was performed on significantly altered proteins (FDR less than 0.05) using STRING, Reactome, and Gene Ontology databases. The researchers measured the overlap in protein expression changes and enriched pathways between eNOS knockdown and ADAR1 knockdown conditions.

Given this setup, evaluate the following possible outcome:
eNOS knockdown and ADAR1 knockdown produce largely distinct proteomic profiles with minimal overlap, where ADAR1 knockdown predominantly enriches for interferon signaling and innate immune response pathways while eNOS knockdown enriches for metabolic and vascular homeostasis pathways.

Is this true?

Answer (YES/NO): NO